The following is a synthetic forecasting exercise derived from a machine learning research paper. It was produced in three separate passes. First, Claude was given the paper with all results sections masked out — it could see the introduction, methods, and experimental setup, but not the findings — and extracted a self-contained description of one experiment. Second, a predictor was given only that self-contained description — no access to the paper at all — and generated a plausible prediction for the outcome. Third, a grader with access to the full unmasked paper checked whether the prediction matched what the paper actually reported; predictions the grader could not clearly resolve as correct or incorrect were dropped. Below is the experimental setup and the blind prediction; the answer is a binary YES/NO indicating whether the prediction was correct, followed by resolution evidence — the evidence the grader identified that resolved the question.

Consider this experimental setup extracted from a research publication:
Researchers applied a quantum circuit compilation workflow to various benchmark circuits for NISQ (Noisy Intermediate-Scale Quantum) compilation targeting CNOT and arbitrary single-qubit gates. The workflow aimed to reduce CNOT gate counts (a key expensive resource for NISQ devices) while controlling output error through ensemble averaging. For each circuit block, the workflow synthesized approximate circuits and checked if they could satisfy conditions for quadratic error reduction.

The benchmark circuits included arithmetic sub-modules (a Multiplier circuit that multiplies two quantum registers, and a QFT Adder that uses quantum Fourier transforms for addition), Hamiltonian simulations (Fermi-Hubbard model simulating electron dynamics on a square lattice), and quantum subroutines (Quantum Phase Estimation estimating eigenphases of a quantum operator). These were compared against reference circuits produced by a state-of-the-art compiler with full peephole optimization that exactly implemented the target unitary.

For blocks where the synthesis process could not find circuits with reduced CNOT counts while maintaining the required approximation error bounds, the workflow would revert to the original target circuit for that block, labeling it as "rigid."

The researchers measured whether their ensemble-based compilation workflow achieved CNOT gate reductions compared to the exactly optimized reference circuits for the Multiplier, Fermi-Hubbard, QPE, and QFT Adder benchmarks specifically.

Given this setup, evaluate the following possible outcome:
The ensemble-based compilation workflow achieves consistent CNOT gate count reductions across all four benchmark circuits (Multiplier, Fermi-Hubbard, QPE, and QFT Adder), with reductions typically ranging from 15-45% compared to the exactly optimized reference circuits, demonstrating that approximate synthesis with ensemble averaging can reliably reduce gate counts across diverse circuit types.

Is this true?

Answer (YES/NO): NO